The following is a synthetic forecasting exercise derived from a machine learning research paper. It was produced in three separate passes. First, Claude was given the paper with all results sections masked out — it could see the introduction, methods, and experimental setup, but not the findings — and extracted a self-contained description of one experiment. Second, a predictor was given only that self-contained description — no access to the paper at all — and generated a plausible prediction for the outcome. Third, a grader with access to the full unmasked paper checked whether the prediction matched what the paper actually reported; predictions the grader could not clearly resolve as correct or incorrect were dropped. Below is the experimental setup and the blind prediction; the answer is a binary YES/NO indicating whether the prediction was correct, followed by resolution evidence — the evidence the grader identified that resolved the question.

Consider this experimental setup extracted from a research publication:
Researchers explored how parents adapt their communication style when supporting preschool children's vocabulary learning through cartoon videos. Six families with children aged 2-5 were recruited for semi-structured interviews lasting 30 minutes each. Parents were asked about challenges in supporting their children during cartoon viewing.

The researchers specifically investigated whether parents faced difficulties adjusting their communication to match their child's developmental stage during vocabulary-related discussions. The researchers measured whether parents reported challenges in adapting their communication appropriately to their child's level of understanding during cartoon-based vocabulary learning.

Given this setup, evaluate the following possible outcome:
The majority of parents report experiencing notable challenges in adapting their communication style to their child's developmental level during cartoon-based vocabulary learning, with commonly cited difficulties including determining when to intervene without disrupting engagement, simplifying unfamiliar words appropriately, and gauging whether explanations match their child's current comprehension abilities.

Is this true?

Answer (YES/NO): NO